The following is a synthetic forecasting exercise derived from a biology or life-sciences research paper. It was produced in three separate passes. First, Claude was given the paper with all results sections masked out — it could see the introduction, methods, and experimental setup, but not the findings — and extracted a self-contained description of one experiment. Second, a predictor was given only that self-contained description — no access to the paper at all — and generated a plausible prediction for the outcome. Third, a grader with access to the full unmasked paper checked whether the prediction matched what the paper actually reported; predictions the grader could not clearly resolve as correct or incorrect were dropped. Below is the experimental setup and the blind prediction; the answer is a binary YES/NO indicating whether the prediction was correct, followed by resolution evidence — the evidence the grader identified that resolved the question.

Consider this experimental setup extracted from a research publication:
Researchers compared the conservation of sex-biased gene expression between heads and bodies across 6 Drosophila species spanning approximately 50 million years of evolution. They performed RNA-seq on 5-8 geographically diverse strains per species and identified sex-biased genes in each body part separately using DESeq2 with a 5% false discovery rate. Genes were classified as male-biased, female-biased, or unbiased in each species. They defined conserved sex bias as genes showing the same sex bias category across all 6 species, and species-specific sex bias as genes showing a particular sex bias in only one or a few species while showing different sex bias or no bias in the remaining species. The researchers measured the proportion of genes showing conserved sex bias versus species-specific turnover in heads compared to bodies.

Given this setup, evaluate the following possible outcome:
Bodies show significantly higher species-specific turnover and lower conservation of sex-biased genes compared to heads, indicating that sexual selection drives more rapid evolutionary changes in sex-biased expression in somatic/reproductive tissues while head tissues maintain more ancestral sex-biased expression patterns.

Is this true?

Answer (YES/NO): NO